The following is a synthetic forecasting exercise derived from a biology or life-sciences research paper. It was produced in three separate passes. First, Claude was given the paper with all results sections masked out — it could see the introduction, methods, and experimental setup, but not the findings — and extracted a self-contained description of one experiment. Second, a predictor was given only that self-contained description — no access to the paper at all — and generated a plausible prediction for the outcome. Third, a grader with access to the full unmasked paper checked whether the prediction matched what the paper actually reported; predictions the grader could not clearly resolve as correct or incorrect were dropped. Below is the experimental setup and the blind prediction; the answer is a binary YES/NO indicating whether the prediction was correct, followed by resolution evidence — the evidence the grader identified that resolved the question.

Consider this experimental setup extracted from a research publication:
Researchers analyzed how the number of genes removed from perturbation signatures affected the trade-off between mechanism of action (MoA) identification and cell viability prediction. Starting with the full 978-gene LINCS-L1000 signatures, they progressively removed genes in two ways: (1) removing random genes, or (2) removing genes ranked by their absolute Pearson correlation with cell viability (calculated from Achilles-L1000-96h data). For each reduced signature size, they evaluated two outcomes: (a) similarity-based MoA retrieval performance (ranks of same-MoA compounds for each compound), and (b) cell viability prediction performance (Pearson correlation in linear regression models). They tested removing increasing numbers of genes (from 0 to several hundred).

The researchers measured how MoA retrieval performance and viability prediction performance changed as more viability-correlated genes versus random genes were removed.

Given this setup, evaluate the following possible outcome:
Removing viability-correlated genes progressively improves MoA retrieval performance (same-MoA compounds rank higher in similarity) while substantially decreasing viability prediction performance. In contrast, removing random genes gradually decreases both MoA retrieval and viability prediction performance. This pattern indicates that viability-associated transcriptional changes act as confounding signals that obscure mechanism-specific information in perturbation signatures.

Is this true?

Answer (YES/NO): NO